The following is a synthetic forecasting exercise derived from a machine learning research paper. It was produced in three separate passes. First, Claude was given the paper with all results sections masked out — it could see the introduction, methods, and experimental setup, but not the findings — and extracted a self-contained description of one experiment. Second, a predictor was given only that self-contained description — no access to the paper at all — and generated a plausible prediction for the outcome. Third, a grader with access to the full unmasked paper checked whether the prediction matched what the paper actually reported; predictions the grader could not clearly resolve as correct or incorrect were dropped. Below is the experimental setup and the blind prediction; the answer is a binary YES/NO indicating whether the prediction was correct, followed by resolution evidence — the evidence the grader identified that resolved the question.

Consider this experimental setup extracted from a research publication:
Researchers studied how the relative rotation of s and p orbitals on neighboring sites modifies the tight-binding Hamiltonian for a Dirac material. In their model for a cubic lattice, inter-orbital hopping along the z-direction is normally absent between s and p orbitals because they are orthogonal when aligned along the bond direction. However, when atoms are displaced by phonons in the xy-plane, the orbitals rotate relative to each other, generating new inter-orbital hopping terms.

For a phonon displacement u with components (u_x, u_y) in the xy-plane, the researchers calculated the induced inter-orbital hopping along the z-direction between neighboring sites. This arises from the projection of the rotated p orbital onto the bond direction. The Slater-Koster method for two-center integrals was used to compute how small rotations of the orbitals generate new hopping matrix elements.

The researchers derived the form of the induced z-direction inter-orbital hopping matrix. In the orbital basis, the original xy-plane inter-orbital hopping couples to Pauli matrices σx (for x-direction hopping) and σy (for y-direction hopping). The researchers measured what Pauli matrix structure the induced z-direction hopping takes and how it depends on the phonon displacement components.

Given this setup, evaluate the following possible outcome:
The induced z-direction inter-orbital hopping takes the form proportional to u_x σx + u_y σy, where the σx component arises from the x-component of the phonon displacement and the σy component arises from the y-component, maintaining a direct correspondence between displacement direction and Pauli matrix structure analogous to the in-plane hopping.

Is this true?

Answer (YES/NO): YES